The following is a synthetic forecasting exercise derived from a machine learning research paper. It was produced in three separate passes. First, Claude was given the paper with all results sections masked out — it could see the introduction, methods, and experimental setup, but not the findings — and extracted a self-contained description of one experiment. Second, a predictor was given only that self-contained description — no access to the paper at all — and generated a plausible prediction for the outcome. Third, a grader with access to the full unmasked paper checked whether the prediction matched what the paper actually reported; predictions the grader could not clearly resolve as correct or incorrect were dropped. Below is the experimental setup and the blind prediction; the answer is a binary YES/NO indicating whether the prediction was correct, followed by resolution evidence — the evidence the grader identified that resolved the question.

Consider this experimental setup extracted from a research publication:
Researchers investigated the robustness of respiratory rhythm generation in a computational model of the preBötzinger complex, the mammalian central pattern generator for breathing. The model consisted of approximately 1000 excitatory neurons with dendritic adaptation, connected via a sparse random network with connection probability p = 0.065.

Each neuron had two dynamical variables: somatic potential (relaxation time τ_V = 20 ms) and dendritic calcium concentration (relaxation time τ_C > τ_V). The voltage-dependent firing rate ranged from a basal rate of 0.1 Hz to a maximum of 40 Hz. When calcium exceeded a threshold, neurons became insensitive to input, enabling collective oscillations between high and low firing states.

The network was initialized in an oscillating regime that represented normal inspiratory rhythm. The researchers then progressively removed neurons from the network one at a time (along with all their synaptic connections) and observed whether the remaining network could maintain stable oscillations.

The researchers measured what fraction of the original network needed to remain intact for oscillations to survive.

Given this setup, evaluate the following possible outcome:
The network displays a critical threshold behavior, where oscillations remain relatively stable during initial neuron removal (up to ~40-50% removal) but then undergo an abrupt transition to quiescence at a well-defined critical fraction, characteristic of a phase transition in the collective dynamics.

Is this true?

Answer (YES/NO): NO